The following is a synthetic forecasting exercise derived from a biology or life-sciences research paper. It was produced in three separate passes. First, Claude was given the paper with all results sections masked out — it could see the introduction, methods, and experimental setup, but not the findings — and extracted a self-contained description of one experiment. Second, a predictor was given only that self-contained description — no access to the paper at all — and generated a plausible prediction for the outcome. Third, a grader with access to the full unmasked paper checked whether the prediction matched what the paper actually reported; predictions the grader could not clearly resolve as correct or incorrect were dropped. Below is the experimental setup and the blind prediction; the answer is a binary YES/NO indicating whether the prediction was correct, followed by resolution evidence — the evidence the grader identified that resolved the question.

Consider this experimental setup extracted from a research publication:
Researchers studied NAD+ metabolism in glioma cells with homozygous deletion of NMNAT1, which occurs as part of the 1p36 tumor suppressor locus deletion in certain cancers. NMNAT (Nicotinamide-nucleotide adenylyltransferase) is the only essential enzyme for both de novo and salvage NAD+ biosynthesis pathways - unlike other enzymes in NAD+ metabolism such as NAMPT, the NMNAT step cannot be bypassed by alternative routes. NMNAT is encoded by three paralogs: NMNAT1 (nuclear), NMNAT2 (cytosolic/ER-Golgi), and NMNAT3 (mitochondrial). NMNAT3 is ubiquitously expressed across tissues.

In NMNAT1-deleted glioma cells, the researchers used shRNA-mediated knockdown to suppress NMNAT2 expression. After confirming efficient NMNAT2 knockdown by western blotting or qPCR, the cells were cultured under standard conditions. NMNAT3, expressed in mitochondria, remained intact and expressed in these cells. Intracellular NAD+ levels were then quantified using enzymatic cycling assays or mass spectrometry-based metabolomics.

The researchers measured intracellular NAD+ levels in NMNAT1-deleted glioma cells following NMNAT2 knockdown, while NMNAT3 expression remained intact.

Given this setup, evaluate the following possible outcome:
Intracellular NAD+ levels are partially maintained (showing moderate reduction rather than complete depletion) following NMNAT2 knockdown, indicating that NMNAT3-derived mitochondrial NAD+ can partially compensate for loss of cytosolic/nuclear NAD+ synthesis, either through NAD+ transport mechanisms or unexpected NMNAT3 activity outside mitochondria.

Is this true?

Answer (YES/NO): NO